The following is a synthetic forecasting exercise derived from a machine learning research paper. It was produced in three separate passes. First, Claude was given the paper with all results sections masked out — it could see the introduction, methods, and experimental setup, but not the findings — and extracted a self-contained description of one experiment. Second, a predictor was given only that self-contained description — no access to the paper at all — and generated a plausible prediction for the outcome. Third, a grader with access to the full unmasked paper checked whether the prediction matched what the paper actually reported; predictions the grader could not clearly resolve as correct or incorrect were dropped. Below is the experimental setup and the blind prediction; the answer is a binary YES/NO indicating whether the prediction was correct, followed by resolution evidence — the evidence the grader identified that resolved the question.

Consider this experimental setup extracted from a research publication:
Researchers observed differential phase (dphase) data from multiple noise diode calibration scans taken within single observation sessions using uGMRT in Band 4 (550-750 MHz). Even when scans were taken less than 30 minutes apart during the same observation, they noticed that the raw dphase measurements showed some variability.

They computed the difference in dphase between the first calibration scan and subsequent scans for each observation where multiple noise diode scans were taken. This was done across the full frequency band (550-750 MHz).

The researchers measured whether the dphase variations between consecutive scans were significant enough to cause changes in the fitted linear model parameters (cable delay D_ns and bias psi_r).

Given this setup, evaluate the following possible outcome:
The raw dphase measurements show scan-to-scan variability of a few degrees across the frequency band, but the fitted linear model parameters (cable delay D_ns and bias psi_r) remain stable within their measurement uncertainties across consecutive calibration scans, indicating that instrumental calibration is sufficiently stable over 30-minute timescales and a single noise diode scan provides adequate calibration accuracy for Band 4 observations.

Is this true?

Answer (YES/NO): YES